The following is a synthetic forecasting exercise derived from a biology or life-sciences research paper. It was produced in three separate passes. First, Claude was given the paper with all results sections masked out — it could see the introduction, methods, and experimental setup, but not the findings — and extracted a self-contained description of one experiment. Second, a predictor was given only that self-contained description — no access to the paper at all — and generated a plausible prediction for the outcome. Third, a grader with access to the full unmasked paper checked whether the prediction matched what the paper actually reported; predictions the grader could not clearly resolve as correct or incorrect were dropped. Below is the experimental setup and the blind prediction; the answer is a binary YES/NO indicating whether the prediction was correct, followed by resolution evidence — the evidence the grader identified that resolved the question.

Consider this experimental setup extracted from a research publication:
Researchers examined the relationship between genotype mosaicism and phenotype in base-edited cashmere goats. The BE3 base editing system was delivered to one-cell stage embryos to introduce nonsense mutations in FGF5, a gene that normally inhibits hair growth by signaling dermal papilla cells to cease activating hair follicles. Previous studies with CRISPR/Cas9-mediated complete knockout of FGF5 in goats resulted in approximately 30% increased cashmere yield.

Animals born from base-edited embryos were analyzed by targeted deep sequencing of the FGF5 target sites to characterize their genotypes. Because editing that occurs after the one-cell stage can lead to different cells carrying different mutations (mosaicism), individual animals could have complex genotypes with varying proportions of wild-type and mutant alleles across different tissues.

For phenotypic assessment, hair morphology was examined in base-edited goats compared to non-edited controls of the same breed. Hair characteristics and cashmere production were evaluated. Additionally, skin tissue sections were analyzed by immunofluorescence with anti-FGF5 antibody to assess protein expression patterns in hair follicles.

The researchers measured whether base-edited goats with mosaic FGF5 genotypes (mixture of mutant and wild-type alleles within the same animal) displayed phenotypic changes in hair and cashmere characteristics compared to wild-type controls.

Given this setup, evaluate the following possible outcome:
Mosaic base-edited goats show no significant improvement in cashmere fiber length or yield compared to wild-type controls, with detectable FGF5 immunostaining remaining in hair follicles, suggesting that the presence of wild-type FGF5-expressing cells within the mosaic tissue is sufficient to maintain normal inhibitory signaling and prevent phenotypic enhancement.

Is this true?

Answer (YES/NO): NO